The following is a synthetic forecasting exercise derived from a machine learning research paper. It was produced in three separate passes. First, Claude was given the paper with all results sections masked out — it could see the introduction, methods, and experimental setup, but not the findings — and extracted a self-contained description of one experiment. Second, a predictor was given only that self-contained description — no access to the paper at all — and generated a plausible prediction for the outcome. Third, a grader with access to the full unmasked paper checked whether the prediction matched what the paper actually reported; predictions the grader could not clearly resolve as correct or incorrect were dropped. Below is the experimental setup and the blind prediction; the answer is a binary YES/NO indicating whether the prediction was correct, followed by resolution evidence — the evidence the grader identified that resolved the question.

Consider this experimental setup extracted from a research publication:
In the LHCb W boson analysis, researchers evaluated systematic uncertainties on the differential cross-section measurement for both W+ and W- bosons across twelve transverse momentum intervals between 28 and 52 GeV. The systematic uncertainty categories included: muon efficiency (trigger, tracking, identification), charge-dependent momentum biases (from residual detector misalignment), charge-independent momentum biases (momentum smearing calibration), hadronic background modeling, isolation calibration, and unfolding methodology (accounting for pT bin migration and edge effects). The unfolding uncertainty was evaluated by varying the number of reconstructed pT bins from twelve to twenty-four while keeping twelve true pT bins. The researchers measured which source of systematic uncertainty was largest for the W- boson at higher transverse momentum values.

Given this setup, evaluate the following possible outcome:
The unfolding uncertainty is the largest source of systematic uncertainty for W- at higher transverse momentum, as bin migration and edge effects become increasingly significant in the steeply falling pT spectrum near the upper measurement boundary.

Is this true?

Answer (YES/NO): YES